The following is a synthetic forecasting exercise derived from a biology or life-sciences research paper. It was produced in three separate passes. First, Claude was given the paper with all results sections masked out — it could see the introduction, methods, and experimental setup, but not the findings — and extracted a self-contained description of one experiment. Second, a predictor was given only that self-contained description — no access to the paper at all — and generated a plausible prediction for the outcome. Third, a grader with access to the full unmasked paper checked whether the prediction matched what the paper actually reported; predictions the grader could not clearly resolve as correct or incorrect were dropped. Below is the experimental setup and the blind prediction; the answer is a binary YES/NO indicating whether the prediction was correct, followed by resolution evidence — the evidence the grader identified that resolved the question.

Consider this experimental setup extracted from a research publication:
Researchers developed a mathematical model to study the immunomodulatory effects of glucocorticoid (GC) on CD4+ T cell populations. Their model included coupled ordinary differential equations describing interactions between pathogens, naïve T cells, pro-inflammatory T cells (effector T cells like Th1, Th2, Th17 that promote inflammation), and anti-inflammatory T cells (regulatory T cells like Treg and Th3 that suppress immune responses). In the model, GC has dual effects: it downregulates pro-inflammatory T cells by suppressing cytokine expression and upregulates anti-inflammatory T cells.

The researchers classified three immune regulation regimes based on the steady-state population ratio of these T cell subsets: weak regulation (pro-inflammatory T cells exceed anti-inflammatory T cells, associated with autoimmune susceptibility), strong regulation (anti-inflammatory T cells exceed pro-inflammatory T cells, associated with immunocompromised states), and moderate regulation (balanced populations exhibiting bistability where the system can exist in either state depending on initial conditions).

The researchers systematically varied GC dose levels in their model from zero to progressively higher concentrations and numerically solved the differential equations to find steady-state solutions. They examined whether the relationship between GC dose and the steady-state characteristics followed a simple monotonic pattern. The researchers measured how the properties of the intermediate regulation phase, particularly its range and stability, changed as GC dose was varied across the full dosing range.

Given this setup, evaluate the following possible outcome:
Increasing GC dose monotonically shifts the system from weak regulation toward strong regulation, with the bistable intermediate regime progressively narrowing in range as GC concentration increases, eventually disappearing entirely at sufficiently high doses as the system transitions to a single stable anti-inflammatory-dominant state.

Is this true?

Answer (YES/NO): NO